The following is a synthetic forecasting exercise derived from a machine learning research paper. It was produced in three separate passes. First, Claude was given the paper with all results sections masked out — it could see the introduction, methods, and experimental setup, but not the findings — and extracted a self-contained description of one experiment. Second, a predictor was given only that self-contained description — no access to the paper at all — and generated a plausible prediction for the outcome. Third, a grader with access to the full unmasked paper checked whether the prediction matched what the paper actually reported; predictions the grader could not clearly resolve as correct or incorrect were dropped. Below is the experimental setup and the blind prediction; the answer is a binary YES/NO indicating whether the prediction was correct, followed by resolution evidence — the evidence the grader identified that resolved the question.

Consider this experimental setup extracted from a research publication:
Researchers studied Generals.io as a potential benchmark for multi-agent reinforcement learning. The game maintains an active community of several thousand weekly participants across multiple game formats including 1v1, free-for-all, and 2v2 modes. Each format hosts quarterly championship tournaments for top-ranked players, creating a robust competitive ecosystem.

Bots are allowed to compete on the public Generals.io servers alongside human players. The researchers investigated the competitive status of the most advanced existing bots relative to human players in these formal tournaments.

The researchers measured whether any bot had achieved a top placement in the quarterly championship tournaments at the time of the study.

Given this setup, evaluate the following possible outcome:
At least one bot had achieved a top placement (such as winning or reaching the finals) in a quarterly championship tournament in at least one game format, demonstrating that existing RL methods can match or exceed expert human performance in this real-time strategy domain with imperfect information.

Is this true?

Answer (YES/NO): NO